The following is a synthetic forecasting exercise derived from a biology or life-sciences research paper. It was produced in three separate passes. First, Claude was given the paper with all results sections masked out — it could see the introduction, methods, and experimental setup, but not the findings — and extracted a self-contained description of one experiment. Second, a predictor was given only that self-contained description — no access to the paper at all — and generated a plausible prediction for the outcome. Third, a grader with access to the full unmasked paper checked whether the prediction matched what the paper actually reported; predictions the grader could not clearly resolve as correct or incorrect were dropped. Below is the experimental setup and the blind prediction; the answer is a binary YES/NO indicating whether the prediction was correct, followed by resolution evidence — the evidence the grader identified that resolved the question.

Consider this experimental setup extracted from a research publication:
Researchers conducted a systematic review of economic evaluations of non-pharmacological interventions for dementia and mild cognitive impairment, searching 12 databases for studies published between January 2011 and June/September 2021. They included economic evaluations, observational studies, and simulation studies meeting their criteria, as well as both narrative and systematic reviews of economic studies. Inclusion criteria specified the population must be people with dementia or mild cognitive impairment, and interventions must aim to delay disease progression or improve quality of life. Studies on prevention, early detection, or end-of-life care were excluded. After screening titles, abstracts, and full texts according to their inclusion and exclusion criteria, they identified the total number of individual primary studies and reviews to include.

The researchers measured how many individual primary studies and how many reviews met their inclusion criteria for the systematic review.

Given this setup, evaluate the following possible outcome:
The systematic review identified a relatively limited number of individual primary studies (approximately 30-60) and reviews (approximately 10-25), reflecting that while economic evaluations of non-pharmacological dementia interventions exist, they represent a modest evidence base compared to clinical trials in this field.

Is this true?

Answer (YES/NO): NO